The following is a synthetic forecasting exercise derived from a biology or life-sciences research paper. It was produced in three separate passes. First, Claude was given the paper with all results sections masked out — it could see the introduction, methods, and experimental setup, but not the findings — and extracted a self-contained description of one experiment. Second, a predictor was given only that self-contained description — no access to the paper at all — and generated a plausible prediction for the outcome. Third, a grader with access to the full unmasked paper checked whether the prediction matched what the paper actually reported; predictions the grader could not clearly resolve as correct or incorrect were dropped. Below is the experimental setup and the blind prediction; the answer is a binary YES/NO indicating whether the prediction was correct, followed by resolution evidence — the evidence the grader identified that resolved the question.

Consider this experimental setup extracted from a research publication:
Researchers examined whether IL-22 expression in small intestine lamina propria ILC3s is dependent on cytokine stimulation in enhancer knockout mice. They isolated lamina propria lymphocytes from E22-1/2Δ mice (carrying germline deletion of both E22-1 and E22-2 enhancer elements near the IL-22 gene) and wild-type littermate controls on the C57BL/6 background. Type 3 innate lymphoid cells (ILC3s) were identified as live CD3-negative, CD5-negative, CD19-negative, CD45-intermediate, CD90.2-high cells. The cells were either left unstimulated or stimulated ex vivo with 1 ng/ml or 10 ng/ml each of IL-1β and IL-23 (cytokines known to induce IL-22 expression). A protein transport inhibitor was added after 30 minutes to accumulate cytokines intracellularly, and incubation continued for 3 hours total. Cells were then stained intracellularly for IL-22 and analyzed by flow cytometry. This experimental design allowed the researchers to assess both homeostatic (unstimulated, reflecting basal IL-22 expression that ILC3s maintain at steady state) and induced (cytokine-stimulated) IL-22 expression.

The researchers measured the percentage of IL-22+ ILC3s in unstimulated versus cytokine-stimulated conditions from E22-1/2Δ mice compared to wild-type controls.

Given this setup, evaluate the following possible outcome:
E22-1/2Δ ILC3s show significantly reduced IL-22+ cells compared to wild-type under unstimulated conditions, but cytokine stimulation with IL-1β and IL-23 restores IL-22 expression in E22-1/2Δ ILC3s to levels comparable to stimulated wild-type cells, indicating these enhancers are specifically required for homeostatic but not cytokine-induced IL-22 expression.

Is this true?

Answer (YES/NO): NO